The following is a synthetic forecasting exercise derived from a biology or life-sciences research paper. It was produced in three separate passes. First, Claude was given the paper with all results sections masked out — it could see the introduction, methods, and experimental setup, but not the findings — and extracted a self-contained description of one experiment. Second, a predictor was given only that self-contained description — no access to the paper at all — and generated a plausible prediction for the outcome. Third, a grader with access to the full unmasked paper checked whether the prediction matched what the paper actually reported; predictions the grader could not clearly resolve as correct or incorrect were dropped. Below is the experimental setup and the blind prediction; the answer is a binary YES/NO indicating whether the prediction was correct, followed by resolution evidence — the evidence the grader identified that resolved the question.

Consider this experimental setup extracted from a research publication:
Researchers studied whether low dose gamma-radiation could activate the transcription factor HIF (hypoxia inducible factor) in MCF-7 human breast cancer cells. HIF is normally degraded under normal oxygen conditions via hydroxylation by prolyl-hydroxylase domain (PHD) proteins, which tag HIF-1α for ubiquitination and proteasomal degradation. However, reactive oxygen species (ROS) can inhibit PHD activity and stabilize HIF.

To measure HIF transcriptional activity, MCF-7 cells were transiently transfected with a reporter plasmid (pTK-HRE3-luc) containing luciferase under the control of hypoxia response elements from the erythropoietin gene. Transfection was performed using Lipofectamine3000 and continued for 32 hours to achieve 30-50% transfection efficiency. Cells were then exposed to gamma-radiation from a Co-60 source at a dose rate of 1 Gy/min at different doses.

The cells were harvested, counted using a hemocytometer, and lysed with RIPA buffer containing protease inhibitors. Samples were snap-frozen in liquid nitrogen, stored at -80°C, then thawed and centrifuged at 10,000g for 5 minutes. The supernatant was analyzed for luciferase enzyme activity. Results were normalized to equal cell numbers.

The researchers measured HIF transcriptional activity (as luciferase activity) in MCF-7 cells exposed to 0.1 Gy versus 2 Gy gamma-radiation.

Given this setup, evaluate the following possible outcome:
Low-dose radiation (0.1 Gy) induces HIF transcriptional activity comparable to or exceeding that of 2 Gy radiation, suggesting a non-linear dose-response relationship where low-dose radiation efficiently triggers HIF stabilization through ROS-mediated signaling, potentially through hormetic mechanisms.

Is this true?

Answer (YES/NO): NO